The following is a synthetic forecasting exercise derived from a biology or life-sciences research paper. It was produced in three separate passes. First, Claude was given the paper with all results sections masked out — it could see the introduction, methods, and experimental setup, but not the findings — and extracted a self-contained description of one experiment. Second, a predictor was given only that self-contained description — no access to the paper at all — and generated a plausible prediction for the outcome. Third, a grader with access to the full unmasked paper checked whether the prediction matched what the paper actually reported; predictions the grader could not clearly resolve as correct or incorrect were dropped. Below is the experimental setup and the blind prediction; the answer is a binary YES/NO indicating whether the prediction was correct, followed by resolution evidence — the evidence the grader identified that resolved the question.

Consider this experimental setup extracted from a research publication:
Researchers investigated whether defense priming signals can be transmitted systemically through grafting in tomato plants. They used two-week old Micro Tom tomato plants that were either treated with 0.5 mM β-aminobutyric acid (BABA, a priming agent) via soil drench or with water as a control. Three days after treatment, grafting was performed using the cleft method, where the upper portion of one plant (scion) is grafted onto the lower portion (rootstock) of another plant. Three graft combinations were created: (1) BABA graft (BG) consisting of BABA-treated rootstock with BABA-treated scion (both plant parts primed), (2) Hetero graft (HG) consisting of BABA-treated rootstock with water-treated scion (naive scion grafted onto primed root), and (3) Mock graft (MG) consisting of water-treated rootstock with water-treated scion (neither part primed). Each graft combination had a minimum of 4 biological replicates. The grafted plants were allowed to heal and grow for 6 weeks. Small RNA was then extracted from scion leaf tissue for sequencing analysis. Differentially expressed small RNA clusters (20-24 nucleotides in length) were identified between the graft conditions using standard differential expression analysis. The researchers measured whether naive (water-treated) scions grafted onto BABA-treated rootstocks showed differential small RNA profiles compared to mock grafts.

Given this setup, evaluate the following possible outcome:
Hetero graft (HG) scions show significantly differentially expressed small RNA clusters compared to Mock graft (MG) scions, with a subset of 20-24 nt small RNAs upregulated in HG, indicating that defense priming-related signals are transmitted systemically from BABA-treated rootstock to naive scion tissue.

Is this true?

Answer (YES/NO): YES